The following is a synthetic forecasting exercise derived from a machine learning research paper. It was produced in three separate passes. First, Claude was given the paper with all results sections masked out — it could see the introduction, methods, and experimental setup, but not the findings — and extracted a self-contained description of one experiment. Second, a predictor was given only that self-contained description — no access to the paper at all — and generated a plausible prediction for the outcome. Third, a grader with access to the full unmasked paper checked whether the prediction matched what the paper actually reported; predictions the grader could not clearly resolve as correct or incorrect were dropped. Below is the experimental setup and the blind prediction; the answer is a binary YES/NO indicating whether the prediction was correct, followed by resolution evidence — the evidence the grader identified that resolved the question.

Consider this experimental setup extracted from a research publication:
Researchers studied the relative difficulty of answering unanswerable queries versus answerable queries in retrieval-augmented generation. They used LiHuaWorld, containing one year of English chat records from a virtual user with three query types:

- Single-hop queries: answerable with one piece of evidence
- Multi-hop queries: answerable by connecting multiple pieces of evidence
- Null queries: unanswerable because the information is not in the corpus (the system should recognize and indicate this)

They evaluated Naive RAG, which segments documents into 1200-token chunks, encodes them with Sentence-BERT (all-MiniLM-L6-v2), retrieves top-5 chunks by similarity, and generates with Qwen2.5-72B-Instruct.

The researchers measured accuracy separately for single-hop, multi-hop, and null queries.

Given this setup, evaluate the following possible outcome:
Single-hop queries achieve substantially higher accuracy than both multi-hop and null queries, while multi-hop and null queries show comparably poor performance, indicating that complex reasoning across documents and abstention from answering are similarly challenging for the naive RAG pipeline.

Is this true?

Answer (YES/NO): NO